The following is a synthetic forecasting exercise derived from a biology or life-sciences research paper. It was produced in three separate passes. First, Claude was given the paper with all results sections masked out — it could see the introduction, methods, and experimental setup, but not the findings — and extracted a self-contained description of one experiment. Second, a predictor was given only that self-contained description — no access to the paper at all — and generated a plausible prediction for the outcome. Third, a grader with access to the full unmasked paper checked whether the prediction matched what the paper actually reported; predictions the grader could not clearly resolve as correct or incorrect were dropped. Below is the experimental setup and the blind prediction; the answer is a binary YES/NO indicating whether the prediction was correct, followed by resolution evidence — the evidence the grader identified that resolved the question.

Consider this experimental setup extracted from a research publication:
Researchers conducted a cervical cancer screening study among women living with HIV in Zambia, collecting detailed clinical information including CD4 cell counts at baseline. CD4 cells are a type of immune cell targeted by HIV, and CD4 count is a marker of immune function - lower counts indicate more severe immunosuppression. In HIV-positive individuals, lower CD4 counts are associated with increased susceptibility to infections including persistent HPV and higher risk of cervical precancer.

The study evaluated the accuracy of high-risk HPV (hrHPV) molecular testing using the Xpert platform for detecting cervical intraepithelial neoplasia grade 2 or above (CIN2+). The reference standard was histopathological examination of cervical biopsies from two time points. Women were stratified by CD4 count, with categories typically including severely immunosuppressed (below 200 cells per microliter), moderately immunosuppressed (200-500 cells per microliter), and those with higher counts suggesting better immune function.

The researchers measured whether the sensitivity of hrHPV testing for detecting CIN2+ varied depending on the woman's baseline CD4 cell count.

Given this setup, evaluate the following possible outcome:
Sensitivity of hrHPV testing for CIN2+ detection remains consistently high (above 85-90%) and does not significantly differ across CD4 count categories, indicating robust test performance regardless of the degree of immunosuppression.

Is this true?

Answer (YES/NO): NO